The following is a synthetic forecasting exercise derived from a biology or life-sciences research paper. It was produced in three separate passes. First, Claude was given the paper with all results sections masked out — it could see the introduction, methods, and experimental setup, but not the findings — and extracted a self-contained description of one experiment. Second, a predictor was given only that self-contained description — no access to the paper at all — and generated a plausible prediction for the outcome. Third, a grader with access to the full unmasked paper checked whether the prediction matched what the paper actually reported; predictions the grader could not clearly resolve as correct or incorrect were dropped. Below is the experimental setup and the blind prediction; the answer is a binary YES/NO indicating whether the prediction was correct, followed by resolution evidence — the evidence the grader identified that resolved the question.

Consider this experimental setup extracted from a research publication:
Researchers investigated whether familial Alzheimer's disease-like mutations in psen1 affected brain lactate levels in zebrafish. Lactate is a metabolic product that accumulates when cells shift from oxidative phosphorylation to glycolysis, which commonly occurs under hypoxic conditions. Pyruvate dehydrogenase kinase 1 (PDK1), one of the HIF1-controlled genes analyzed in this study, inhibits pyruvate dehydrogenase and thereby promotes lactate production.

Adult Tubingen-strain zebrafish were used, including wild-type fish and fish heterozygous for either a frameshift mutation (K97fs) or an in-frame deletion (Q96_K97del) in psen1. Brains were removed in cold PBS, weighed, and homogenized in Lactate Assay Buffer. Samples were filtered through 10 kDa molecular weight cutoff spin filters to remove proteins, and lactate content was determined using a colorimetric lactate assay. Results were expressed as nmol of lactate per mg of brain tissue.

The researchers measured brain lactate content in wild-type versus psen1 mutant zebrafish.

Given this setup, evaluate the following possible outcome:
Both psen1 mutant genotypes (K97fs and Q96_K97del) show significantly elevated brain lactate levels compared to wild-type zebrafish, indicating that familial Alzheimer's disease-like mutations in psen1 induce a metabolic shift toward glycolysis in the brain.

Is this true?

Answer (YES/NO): NO